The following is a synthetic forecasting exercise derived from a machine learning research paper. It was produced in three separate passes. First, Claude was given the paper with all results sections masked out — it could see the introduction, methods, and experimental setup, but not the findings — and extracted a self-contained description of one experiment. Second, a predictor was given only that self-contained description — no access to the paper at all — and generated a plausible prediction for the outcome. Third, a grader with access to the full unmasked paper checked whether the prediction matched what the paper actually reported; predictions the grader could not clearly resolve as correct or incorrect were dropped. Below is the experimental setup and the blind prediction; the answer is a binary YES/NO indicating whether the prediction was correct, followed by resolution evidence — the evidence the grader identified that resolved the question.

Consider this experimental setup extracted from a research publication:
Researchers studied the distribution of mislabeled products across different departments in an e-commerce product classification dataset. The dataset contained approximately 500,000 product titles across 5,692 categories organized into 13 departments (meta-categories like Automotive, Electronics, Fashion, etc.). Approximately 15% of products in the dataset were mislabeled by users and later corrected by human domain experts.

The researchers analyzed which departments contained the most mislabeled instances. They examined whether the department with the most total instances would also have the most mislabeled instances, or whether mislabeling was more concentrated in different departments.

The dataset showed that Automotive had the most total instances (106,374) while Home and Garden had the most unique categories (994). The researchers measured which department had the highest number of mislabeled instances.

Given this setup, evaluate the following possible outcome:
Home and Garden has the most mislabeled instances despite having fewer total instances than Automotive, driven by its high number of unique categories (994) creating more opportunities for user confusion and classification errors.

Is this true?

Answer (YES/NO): YES